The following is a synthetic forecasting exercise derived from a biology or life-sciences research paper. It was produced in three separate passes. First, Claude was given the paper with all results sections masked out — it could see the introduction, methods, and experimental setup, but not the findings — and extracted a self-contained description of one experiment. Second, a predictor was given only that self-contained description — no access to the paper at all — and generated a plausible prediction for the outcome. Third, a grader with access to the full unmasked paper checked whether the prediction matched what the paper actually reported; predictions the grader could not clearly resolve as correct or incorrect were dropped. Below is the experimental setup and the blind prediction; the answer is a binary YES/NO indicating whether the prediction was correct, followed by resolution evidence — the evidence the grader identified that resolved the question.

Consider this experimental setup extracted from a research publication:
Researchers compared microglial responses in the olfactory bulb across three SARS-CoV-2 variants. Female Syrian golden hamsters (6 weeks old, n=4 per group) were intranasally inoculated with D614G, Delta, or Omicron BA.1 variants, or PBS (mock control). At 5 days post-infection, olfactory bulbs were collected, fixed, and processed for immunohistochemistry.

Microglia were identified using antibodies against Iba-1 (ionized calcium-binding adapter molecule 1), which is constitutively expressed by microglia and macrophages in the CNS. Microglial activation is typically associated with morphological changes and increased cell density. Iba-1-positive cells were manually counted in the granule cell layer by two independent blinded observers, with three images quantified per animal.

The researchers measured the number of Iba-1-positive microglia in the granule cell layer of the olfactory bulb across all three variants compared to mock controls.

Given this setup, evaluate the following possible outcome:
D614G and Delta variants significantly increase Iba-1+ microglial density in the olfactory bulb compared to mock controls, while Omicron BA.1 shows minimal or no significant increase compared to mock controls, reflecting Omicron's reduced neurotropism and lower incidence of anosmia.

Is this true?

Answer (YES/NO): NO